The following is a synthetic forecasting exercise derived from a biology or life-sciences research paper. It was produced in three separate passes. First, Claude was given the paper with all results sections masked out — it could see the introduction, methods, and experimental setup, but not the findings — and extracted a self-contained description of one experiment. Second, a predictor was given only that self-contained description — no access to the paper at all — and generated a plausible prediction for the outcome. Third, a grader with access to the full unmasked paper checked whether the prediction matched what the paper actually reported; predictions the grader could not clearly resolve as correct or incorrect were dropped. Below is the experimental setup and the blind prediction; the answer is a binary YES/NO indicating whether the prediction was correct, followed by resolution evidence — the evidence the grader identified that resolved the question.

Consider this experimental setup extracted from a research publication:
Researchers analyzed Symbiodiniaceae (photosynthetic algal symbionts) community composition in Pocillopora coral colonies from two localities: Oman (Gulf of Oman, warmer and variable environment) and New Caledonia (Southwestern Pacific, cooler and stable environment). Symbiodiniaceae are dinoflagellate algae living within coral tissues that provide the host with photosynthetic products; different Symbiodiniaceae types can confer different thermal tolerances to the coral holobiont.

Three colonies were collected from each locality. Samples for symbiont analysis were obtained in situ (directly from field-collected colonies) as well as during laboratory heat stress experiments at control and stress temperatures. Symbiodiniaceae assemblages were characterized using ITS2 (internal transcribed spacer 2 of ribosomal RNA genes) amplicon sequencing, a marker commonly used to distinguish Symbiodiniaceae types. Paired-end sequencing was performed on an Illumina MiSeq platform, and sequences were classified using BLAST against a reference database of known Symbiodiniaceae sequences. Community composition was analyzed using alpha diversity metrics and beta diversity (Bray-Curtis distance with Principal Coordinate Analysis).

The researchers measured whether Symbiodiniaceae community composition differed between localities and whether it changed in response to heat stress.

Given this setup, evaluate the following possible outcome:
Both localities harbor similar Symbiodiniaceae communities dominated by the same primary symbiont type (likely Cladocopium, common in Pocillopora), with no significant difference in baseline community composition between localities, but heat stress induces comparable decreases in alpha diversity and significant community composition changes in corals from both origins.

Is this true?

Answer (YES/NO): NO